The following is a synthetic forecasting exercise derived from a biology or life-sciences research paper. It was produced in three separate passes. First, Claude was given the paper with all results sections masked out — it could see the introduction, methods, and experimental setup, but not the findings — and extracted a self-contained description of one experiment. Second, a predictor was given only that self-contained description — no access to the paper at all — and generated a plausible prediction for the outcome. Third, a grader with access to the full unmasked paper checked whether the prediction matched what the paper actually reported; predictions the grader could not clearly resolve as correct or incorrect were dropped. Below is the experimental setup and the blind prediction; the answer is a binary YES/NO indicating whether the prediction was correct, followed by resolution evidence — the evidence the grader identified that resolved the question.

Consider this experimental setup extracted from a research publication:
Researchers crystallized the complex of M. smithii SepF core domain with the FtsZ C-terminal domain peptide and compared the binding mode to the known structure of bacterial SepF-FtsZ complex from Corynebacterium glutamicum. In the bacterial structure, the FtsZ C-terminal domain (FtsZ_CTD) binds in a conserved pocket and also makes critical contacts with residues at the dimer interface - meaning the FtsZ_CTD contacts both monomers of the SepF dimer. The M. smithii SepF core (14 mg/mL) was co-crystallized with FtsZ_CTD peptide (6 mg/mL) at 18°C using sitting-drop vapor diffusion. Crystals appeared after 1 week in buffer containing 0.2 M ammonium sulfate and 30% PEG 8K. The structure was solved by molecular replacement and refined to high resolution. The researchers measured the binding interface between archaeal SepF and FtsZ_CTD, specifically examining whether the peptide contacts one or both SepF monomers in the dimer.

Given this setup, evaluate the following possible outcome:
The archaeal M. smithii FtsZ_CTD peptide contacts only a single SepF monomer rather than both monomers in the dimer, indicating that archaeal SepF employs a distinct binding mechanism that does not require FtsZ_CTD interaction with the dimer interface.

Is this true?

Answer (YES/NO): NO